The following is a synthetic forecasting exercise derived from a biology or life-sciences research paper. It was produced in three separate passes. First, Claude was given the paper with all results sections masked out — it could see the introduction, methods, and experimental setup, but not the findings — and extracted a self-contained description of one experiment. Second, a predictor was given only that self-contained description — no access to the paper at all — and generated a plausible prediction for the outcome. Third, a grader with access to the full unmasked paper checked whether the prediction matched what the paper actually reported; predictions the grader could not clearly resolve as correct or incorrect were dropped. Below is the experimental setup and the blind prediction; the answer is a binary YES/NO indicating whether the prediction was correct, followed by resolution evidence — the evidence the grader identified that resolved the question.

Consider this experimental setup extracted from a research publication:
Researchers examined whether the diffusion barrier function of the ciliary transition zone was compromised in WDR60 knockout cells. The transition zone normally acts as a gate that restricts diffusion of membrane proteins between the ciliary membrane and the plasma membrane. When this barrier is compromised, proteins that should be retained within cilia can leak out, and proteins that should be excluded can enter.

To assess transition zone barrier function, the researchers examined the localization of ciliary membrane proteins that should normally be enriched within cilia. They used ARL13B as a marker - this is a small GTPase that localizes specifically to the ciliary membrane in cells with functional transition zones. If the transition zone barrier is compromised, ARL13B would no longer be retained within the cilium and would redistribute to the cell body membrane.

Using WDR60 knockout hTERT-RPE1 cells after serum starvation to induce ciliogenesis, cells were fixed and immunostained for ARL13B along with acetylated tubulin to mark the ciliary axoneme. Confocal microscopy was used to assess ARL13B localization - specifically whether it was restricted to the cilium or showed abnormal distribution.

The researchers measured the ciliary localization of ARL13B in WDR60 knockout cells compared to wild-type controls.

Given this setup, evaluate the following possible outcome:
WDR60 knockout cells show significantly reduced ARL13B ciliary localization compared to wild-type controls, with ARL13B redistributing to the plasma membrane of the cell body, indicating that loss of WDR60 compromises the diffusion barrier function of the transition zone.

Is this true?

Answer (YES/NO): YES